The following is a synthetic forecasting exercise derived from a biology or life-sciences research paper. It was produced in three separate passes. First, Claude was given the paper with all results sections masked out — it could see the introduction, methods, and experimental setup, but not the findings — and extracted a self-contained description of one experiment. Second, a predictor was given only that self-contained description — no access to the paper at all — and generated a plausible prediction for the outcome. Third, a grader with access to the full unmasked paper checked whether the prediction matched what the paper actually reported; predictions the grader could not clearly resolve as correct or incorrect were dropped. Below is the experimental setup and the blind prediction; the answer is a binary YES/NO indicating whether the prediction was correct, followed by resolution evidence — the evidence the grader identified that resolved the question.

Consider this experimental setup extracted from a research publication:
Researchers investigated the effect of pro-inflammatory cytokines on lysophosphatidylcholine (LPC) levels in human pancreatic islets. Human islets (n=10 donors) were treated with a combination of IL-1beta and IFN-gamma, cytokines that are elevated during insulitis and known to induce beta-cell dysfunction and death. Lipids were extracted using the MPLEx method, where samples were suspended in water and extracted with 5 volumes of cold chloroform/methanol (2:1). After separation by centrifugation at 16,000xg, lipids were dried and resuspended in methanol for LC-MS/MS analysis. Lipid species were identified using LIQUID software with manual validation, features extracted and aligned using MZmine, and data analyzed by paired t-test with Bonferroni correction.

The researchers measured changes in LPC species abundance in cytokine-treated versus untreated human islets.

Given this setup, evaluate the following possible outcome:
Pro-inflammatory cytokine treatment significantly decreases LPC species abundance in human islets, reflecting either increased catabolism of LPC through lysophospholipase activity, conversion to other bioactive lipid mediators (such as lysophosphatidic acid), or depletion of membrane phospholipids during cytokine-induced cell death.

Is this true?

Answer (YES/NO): NO